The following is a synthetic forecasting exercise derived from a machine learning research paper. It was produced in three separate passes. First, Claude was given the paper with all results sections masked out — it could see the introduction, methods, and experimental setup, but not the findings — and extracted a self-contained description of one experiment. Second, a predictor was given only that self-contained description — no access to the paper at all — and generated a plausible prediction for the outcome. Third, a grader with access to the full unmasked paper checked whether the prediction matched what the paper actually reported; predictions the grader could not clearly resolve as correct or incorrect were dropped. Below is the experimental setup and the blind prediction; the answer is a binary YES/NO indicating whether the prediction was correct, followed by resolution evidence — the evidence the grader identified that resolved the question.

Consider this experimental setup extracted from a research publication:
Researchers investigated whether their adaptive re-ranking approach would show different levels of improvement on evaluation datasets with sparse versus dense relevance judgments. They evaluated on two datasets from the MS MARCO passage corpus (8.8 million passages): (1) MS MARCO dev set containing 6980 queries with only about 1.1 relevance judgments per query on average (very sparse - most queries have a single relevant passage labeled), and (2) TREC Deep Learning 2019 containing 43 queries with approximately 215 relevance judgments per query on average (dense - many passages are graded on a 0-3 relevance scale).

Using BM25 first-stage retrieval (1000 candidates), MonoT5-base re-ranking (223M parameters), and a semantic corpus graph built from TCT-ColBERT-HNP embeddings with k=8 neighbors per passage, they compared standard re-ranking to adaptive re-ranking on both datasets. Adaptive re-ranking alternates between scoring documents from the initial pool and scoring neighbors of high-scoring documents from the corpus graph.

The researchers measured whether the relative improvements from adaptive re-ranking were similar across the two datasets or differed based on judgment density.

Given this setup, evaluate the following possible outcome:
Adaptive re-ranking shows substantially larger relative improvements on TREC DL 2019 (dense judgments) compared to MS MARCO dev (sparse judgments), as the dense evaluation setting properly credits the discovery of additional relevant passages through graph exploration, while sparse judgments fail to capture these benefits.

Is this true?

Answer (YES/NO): NO